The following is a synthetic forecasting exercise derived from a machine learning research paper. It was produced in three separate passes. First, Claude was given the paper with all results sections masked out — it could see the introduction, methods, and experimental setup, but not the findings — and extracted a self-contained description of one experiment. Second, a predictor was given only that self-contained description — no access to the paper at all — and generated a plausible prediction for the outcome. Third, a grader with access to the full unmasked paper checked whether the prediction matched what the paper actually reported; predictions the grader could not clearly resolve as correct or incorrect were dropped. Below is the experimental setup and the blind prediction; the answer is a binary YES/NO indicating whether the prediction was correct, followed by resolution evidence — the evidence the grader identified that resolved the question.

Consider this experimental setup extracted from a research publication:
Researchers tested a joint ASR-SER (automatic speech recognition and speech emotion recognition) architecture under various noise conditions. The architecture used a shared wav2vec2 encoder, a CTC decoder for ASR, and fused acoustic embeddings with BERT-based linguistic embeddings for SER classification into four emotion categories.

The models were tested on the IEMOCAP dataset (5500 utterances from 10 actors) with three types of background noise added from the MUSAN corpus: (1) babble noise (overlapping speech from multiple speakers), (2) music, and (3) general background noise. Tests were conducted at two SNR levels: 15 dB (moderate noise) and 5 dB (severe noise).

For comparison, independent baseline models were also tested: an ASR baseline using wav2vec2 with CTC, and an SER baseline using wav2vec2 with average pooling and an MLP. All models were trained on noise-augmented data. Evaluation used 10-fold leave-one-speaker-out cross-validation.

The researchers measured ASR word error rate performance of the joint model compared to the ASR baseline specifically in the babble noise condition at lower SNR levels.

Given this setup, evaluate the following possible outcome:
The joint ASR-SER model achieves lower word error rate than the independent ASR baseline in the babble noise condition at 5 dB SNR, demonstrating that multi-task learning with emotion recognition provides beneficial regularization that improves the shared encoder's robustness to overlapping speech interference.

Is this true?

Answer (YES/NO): NO